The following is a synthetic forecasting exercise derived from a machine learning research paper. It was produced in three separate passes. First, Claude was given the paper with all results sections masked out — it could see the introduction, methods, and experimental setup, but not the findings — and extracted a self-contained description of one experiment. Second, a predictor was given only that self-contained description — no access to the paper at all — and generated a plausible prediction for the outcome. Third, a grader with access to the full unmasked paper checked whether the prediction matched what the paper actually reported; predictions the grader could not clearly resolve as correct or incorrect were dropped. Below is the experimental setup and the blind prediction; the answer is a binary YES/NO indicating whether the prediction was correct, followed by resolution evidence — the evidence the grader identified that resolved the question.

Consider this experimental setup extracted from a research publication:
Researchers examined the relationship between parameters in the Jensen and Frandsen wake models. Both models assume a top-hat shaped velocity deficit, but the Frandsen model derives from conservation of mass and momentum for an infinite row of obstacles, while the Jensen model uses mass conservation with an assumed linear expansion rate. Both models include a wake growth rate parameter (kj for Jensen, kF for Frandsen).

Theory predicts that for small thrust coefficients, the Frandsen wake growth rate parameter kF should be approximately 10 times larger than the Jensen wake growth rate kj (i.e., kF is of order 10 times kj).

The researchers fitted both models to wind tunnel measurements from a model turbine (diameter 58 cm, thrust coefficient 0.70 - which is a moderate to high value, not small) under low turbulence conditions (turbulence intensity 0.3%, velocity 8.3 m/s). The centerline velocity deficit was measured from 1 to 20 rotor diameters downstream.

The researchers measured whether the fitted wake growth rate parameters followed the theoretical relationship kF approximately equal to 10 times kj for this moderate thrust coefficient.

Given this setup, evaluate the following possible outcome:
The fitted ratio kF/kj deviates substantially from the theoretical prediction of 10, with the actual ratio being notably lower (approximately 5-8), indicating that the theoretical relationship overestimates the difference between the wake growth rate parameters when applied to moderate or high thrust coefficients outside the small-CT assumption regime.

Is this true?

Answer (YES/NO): NO